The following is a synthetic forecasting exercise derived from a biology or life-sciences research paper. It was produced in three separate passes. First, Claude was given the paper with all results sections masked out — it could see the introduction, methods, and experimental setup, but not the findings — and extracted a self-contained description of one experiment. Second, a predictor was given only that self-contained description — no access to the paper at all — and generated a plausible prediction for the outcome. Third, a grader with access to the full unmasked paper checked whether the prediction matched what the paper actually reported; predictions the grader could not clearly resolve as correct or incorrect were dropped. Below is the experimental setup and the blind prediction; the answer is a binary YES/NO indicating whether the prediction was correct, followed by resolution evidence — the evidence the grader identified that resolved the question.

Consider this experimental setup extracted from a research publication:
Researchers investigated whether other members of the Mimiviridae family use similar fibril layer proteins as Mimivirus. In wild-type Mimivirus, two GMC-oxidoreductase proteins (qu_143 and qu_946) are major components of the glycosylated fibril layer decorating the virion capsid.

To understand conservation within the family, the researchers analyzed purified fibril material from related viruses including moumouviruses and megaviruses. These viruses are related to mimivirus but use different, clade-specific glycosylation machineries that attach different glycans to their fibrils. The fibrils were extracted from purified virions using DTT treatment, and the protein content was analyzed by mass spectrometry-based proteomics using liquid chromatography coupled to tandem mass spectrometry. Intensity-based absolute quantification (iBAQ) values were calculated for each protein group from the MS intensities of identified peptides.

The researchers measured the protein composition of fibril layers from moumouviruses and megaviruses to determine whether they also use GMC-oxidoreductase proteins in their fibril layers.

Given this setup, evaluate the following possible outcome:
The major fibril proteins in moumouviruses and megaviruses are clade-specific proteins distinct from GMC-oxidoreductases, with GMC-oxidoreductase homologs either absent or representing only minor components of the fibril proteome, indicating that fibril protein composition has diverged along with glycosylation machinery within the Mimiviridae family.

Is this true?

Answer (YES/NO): YES